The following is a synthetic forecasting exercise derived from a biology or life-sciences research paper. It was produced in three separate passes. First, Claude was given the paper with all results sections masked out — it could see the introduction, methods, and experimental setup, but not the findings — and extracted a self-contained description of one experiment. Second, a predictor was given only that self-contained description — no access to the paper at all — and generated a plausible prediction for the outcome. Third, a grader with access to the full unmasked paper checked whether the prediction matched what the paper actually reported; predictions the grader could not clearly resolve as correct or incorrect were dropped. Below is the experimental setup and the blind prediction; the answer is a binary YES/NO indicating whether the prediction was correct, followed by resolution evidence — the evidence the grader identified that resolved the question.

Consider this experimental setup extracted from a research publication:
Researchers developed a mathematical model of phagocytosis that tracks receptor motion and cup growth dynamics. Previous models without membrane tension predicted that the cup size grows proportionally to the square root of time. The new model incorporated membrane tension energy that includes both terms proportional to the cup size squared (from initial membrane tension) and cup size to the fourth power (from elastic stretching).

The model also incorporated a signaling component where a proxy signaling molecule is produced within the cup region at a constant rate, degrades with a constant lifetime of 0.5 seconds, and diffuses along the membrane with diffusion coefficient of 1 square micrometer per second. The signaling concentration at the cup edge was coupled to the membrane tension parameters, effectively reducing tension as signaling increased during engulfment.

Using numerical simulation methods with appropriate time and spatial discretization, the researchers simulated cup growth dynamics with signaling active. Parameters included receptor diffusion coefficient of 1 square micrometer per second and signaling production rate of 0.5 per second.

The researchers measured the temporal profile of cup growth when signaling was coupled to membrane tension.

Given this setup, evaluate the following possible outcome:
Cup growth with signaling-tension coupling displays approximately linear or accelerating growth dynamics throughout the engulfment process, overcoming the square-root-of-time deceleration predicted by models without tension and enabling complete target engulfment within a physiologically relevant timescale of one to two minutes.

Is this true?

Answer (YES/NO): YES